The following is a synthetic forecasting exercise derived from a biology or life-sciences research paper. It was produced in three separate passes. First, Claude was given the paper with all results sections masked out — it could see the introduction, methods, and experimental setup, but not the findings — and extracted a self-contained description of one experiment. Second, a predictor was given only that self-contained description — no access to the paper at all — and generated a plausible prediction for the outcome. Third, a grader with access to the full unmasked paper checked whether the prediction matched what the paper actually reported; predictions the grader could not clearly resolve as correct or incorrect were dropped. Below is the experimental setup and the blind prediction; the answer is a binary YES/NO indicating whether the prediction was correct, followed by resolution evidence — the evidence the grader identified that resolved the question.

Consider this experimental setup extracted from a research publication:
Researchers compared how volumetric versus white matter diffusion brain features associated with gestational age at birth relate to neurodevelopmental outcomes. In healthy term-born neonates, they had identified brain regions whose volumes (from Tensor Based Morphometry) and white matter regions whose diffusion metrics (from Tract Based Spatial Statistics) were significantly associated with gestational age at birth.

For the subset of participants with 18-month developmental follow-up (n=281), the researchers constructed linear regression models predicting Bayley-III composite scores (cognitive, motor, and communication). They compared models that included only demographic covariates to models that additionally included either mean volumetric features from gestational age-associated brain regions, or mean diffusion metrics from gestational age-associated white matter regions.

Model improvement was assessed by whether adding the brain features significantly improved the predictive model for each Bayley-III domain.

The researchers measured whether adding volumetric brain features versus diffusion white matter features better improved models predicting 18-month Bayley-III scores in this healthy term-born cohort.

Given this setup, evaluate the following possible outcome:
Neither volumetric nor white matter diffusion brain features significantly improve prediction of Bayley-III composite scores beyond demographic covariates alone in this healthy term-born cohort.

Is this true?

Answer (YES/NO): NO